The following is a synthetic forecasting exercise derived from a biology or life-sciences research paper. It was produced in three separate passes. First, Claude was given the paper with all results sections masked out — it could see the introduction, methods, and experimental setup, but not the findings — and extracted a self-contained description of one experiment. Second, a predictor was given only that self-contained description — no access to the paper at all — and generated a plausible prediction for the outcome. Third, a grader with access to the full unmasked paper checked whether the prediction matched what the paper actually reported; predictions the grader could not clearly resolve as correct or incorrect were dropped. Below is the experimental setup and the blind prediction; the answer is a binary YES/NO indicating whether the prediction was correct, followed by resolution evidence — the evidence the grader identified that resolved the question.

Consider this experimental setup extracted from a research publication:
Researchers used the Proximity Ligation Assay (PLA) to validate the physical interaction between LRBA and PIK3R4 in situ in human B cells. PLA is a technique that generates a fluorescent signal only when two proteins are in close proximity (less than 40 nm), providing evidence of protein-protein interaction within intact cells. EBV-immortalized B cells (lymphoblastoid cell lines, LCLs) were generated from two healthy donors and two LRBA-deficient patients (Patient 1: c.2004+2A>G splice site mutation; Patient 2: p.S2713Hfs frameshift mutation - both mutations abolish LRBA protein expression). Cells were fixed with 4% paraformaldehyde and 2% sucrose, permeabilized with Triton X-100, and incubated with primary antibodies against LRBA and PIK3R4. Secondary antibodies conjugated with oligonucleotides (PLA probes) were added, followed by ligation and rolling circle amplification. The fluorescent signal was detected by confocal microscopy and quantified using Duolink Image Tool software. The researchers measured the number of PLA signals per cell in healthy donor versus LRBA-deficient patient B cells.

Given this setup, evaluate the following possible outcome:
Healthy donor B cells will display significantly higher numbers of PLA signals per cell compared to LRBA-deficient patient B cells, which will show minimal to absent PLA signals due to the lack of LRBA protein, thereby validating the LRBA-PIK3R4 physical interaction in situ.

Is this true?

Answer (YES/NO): YES